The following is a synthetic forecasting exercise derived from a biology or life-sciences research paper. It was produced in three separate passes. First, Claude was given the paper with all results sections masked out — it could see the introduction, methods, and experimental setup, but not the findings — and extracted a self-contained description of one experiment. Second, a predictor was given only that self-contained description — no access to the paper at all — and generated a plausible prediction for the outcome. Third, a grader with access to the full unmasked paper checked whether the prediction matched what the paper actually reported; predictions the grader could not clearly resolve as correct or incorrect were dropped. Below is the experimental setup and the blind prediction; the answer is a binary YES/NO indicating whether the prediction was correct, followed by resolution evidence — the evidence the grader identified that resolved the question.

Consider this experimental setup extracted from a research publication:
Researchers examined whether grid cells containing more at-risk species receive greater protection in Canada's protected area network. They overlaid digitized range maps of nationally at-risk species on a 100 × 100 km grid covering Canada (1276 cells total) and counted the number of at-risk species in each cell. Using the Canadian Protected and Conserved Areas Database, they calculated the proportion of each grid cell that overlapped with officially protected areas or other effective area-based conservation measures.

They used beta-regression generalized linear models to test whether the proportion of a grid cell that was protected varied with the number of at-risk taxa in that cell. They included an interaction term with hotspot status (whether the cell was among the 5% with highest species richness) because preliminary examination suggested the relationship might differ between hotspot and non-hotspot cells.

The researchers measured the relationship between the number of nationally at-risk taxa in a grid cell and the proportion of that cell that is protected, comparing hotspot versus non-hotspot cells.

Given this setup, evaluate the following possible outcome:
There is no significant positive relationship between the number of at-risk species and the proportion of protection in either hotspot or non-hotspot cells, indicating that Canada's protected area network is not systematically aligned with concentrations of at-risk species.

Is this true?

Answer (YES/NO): NO